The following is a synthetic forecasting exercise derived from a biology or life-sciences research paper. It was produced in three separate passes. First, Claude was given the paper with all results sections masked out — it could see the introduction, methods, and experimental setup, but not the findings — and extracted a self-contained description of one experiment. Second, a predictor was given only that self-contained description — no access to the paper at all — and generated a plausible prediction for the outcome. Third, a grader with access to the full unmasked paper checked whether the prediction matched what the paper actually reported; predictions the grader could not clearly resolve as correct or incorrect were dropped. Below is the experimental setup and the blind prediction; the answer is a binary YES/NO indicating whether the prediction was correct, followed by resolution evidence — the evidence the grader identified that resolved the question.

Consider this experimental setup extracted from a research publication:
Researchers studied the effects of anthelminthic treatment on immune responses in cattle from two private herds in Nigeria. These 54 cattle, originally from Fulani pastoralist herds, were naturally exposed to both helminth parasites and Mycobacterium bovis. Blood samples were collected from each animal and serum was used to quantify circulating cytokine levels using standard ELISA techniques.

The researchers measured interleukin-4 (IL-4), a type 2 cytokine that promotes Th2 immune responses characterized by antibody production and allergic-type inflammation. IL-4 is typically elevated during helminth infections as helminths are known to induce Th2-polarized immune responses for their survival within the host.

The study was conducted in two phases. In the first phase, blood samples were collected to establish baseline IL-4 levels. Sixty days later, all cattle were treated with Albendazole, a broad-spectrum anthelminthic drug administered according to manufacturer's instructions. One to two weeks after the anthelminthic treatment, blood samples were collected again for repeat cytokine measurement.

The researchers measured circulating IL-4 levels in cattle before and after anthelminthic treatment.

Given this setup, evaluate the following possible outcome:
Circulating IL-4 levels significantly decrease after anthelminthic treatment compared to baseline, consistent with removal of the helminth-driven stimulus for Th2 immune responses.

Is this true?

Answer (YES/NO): YES